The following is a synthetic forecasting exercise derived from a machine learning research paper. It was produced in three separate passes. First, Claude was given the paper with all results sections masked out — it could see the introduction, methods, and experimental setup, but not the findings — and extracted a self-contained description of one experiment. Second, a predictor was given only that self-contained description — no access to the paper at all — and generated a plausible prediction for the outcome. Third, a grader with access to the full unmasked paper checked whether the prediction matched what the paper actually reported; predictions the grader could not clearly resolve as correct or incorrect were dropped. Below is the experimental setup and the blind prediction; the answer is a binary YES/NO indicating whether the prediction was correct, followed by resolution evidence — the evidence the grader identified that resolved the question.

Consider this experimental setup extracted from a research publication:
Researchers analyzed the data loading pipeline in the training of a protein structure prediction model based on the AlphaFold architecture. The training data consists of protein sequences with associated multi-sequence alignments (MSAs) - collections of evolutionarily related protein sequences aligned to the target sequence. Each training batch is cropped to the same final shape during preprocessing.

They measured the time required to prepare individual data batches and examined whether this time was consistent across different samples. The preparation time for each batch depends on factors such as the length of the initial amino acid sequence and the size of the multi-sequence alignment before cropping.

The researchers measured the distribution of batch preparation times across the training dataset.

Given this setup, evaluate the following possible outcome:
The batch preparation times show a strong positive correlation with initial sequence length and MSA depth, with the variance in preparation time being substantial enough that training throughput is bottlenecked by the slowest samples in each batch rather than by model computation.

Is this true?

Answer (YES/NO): NO